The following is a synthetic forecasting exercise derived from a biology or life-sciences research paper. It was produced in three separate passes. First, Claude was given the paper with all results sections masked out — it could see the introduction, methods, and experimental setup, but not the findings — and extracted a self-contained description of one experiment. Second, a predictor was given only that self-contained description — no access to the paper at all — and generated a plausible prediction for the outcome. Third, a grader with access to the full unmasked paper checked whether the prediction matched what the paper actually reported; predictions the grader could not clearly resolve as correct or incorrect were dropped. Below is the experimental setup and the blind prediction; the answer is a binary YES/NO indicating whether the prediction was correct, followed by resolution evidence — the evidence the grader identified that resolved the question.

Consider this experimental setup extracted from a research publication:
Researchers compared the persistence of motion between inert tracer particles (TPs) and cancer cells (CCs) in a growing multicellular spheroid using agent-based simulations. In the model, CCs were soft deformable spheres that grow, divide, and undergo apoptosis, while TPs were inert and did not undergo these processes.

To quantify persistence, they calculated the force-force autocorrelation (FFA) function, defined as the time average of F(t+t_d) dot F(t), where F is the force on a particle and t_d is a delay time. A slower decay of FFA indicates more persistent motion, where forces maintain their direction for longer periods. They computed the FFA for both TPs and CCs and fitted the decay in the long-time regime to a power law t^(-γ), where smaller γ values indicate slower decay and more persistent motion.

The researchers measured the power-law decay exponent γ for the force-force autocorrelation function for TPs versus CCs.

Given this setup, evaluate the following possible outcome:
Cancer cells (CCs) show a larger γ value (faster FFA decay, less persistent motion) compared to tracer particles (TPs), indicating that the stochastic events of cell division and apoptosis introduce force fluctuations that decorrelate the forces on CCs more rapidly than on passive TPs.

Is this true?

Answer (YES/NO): YES